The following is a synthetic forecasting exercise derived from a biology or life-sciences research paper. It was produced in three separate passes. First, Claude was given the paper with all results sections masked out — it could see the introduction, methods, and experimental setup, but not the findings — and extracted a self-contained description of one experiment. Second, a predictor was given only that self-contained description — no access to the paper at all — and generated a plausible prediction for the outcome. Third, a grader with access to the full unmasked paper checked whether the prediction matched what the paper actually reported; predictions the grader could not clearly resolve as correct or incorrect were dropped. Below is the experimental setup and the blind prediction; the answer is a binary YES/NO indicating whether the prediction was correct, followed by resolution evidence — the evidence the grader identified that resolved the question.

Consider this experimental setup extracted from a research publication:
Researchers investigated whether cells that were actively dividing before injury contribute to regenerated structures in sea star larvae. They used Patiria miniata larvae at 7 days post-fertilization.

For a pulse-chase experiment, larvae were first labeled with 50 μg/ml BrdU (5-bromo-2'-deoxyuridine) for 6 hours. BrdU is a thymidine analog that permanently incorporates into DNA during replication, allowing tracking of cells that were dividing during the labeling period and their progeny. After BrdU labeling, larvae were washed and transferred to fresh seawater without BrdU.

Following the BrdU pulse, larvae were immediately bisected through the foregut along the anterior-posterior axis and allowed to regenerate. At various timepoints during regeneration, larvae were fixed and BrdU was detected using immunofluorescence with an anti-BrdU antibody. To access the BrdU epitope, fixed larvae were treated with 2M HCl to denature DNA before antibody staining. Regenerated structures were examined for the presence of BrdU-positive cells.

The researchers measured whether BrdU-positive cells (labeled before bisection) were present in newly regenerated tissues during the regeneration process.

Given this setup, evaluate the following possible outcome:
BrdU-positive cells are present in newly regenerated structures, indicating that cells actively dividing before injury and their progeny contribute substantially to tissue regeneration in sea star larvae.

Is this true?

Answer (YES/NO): NO